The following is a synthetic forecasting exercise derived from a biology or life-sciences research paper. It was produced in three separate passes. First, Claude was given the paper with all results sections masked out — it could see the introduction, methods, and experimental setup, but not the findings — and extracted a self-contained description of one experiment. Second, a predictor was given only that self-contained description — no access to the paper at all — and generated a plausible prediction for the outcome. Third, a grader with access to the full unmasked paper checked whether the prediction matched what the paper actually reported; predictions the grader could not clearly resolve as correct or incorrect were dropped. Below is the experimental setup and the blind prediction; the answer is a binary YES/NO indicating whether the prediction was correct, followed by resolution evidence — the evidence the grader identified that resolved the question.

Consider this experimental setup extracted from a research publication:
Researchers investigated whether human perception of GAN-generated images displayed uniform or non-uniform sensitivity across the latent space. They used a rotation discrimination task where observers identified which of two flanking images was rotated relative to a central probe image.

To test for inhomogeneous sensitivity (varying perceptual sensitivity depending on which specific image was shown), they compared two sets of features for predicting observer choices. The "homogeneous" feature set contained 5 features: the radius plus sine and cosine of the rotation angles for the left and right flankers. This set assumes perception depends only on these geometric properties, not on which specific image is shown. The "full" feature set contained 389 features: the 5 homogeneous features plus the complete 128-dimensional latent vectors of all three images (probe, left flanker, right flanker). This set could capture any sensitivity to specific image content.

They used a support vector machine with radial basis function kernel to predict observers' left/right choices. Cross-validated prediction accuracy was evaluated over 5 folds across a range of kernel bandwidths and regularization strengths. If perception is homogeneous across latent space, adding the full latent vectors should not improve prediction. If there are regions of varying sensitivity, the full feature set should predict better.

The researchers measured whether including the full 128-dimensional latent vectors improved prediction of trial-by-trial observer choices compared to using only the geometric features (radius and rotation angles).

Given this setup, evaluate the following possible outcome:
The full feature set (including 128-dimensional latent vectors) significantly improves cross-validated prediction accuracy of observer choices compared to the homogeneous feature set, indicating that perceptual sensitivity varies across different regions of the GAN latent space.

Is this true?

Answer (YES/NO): NO